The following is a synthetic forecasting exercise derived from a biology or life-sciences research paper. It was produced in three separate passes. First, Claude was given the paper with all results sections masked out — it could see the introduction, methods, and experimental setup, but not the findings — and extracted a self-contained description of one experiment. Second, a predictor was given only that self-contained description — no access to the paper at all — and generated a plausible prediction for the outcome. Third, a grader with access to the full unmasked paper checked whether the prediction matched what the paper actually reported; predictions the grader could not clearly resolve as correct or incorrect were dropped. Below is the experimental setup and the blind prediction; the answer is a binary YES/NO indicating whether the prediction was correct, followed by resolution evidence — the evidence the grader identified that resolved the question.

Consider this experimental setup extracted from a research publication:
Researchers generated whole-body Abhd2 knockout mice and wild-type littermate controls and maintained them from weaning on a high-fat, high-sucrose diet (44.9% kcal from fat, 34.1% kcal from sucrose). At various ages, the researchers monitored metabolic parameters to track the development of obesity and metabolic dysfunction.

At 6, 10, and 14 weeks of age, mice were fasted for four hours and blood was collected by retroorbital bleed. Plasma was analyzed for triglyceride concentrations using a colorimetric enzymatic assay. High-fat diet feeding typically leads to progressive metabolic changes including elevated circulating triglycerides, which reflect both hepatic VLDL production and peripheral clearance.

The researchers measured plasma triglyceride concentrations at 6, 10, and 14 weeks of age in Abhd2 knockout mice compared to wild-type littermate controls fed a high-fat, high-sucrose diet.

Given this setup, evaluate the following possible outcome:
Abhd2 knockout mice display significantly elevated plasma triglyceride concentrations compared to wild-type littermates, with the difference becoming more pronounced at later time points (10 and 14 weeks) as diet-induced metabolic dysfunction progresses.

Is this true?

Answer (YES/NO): NO